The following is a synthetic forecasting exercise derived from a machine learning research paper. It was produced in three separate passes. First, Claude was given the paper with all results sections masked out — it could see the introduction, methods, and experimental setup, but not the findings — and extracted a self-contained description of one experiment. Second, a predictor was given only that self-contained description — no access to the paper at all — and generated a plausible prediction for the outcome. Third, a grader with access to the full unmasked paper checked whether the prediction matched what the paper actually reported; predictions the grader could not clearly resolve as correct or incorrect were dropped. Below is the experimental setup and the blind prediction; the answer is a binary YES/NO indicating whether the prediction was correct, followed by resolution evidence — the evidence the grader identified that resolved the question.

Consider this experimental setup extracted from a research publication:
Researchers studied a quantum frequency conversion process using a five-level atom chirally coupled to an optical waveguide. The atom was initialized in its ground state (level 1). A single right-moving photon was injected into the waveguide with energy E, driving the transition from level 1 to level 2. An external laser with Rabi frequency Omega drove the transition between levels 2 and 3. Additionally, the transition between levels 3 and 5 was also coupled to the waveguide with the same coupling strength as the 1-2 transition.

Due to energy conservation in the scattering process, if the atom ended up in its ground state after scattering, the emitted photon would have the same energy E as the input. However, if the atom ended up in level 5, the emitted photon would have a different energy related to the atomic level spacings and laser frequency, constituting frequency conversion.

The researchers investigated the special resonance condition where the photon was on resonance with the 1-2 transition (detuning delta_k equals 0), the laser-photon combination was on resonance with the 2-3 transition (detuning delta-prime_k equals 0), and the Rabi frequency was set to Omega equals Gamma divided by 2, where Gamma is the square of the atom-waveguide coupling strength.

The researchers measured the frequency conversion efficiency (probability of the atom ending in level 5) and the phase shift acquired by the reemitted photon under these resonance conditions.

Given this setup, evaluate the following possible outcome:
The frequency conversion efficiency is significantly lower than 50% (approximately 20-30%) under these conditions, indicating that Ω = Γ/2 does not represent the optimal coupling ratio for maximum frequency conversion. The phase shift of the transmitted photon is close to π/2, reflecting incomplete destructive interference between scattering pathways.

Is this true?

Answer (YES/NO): NO